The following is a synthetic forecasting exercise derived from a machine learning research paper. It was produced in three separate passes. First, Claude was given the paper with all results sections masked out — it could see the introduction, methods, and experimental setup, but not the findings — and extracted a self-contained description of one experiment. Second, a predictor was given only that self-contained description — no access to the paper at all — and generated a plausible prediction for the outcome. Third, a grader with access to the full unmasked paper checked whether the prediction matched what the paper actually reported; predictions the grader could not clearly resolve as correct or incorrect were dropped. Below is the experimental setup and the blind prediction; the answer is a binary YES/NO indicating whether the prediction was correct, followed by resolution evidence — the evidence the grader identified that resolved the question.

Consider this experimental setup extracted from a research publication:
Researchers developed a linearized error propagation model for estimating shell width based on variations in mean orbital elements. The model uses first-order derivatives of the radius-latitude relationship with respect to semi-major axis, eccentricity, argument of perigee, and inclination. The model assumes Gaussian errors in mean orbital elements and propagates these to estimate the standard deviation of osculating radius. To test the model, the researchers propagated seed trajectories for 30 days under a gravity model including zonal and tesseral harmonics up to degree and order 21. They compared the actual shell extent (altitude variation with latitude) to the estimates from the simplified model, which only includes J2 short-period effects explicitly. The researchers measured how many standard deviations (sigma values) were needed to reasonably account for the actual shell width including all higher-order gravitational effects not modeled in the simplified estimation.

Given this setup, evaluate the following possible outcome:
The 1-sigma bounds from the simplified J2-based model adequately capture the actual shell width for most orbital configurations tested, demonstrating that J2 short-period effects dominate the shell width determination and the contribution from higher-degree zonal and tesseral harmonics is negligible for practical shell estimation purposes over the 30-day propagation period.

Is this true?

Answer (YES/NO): NO